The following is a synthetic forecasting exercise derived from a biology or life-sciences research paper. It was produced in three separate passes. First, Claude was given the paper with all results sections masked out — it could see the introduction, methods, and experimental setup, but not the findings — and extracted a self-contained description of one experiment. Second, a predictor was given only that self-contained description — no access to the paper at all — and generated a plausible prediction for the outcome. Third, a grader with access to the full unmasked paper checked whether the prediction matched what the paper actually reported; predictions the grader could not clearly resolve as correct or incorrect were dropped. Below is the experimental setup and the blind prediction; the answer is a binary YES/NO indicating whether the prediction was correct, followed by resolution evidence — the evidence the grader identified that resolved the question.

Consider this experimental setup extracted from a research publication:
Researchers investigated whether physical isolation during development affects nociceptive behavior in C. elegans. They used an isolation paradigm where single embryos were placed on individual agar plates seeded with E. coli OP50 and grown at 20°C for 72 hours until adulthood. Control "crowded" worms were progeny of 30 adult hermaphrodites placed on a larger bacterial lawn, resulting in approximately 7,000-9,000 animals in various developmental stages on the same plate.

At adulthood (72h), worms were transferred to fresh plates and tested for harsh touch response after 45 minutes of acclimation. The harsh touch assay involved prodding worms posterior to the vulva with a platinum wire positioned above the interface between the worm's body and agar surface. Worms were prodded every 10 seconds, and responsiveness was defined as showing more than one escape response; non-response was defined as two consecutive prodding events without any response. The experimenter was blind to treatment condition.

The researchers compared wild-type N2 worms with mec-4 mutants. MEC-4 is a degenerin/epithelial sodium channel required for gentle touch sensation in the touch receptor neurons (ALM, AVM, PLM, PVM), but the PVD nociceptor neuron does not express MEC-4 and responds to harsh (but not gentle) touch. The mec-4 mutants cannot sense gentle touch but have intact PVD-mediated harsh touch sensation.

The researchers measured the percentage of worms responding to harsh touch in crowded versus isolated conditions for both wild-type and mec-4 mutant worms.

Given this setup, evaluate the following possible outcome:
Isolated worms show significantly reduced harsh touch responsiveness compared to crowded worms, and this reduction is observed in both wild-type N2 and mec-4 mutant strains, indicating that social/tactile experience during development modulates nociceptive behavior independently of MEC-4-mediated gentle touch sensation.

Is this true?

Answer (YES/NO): YES